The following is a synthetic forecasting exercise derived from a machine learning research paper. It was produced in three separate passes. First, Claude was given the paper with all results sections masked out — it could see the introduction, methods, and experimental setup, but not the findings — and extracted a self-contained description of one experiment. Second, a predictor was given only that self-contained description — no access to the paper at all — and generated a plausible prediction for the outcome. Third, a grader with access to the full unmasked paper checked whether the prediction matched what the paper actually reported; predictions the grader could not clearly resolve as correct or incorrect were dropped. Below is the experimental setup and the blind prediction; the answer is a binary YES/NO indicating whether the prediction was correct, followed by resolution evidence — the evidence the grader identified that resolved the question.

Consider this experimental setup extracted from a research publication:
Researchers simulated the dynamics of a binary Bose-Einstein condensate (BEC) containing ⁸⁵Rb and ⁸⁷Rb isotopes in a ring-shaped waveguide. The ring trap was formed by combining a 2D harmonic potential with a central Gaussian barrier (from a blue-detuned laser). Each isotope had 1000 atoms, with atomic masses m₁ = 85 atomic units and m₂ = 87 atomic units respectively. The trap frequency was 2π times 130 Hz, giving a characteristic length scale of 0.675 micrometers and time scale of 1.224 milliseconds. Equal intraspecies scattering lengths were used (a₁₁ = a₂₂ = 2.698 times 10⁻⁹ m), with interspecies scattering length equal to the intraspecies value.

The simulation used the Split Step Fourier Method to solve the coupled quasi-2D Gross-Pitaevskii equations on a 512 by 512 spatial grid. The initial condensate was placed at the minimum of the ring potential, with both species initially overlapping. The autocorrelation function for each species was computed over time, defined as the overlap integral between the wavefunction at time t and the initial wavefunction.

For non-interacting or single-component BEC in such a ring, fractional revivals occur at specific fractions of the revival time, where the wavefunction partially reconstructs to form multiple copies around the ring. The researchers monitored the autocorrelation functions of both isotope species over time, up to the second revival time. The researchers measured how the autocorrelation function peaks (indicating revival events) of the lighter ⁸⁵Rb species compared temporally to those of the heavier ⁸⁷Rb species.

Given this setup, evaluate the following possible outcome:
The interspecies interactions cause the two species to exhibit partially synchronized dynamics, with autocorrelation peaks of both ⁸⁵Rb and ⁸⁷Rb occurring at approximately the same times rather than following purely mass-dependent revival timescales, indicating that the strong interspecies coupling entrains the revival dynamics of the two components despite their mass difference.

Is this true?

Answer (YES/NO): YES